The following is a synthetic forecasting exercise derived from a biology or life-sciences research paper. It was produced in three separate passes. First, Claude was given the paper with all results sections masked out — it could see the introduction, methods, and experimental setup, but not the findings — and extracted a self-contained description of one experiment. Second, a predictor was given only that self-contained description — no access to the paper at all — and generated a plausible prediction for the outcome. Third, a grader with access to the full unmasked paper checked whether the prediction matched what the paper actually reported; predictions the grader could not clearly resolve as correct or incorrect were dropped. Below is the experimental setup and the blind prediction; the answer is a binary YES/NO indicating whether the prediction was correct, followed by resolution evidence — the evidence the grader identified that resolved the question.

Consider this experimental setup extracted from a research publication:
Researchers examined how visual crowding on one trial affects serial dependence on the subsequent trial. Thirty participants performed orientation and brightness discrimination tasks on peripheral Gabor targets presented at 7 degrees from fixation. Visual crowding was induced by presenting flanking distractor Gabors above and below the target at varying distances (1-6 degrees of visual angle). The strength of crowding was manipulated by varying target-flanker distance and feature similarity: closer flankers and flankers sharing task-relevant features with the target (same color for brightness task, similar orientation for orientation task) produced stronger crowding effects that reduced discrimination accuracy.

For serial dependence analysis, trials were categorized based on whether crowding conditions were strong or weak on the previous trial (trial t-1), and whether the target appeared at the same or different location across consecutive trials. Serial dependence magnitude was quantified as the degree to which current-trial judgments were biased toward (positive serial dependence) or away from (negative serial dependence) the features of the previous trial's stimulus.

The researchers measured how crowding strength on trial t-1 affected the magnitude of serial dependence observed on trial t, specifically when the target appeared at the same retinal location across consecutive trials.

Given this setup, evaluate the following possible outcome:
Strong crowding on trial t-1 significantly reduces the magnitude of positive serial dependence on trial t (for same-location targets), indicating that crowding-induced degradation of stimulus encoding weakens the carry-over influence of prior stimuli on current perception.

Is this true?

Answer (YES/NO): YES